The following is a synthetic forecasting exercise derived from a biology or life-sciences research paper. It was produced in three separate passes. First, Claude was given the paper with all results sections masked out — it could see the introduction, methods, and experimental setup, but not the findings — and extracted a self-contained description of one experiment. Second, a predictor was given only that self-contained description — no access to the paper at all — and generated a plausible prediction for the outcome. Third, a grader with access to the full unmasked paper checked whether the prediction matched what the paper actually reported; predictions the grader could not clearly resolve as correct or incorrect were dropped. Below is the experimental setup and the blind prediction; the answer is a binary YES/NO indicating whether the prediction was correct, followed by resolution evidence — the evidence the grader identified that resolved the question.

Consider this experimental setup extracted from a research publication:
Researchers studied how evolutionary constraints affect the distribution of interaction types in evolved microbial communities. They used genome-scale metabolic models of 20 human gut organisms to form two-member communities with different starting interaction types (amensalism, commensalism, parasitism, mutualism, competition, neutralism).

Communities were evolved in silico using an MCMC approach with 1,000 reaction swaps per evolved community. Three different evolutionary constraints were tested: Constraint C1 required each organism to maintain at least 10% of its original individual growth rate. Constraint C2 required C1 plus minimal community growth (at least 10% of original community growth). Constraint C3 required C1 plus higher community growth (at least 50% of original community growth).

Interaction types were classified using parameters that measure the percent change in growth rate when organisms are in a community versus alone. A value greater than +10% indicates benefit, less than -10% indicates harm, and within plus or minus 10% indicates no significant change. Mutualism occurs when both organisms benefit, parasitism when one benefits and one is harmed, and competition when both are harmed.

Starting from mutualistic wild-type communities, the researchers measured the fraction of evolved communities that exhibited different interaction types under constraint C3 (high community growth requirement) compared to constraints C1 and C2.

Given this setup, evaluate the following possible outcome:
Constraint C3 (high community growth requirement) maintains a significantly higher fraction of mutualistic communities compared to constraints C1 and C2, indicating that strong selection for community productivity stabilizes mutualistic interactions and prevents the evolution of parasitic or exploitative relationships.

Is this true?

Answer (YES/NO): NO